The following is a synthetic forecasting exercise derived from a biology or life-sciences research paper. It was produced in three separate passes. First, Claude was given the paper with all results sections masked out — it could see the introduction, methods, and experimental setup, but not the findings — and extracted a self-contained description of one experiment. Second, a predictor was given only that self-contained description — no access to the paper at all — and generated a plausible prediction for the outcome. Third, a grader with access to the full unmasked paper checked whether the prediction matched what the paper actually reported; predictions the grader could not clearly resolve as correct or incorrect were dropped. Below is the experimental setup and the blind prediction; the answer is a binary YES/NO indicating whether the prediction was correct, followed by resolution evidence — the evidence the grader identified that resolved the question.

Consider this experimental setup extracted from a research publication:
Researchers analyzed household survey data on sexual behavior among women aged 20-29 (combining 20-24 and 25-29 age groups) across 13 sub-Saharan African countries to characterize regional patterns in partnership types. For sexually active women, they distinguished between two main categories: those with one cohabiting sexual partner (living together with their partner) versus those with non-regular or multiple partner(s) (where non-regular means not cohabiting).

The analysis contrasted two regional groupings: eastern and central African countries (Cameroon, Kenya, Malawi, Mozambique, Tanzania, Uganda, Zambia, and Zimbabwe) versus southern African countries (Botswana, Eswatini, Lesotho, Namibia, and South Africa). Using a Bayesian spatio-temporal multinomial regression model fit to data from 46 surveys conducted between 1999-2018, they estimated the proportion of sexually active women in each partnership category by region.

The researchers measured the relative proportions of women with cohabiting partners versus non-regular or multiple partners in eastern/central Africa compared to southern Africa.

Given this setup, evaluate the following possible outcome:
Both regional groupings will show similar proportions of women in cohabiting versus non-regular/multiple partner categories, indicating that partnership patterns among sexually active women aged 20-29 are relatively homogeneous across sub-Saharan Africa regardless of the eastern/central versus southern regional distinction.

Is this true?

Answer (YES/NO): NO